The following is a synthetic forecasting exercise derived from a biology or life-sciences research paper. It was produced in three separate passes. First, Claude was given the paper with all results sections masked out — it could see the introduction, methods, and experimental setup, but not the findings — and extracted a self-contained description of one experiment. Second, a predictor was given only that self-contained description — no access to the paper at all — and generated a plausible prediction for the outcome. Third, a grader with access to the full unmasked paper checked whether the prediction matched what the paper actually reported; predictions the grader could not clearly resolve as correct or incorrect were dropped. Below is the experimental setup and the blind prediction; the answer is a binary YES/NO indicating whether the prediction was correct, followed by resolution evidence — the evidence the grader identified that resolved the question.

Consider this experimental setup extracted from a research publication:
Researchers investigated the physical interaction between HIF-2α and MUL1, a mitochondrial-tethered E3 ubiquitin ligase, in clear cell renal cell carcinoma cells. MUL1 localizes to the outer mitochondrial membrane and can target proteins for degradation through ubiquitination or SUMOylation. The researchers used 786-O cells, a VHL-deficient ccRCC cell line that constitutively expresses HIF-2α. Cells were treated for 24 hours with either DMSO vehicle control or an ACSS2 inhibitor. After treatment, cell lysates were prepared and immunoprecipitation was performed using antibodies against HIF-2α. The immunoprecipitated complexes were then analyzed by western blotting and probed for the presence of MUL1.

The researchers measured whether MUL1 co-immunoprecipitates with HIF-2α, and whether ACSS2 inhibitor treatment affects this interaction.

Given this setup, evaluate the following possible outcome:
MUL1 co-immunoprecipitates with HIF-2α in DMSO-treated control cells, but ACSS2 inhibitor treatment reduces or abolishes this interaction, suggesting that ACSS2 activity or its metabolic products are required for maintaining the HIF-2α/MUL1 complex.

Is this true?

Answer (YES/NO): NO